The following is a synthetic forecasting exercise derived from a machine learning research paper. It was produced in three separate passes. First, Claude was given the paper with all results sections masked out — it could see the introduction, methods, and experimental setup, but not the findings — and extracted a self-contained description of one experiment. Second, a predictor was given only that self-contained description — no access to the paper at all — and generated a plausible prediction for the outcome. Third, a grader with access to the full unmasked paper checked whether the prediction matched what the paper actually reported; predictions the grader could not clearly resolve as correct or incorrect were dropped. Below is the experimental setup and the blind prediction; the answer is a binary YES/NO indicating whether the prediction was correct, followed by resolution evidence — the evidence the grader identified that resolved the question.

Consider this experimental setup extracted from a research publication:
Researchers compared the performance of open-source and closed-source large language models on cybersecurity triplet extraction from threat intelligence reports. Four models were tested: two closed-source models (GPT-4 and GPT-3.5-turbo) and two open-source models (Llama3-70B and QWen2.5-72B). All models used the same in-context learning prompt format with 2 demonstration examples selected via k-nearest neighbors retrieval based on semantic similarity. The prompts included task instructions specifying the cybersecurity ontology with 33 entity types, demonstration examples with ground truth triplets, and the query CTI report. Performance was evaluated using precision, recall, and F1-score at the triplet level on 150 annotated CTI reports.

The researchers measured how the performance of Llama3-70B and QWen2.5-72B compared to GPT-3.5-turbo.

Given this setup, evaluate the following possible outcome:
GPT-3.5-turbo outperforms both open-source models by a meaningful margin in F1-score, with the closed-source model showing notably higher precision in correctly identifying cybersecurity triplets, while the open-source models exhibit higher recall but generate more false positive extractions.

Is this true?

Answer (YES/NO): NO